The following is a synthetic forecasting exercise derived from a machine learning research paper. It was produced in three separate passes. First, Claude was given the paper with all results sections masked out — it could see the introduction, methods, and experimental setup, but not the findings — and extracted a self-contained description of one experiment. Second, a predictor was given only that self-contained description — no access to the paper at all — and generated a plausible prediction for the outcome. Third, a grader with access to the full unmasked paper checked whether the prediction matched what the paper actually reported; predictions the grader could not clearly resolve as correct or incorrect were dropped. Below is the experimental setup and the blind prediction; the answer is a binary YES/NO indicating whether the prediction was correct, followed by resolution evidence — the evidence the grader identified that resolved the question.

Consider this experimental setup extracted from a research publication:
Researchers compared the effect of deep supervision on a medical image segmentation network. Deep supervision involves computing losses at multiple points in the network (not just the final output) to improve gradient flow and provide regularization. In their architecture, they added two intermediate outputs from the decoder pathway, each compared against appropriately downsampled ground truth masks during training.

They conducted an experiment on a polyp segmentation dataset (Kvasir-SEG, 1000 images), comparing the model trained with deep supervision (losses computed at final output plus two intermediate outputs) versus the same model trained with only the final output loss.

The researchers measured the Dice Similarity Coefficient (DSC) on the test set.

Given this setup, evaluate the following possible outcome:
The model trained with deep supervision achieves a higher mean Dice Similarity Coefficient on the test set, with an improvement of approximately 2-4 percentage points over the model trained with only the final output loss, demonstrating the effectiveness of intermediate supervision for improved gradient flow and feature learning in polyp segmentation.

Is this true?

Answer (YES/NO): YES